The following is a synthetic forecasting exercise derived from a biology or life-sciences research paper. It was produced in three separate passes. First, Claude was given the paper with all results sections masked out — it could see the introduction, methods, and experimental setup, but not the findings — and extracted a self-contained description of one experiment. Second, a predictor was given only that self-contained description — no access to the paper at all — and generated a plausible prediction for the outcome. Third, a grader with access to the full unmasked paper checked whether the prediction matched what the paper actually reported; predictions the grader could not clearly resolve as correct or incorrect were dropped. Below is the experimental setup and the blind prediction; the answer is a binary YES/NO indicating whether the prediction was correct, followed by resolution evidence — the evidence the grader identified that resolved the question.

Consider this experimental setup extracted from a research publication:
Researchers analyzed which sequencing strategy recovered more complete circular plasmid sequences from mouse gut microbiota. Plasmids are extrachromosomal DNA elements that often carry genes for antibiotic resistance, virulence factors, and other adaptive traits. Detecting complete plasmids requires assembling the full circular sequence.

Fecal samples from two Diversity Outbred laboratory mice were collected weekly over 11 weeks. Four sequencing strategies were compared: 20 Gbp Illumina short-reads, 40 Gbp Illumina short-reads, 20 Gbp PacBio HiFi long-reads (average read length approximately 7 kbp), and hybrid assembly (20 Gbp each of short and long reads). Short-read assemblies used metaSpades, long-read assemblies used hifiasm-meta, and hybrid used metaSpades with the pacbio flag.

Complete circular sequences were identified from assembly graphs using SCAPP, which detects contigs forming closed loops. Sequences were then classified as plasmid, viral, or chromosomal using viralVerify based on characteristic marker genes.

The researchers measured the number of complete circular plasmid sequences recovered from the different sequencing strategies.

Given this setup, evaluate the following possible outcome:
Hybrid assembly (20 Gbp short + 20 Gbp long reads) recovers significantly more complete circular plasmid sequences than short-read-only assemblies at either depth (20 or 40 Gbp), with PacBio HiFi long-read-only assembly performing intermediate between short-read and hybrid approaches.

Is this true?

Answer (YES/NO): NO